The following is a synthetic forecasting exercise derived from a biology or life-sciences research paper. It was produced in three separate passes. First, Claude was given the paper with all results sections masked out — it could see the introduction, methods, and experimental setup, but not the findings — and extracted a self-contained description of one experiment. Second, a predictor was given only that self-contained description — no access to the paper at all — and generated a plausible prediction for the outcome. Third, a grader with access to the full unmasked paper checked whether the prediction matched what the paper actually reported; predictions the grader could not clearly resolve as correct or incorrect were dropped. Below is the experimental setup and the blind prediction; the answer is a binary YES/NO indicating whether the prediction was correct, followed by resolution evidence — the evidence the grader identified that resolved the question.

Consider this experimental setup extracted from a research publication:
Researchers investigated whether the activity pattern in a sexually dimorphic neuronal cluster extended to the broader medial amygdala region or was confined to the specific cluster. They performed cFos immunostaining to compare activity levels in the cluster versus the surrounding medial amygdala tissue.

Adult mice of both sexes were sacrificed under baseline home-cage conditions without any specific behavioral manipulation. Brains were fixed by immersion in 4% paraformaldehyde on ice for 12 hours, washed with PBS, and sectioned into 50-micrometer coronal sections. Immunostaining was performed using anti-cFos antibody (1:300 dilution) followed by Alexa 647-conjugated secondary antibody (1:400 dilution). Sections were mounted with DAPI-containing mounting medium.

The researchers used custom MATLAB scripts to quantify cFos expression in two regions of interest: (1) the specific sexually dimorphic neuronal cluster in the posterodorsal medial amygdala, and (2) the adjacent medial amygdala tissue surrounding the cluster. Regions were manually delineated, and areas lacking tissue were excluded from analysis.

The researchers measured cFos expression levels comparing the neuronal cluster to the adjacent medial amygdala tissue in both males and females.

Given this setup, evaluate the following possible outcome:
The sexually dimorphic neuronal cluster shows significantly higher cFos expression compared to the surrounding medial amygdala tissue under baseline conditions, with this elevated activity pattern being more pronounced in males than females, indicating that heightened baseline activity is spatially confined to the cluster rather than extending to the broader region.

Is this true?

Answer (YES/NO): NO